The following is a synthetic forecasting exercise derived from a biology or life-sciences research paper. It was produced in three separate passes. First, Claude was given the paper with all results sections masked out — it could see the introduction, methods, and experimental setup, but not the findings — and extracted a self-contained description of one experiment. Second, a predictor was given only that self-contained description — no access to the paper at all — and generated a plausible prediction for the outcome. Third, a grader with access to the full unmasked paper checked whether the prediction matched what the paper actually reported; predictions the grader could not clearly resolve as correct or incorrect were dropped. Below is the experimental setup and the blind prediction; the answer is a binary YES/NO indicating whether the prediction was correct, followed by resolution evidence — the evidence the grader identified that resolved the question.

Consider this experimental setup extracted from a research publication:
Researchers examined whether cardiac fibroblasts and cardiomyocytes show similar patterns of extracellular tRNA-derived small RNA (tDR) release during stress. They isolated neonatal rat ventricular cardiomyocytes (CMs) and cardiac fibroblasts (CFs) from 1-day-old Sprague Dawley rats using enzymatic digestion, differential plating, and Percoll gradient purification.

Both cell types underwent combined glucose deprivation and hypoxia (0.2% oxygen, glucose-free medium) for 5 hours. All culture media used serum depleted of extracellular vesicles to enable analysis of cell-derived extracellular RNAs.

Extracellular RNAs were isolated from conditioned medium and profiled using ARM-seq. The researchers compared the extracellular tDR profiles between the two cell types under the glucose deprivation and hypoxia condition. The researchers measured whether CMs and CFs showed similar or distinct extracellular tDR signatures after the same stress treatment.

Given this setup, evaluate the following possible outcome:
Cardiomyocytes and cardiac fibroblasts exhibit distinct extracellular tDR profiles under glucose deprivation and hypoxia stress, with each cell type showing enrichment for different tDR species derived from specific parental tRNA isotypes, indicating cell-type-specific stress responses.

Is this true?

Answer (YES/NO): NO